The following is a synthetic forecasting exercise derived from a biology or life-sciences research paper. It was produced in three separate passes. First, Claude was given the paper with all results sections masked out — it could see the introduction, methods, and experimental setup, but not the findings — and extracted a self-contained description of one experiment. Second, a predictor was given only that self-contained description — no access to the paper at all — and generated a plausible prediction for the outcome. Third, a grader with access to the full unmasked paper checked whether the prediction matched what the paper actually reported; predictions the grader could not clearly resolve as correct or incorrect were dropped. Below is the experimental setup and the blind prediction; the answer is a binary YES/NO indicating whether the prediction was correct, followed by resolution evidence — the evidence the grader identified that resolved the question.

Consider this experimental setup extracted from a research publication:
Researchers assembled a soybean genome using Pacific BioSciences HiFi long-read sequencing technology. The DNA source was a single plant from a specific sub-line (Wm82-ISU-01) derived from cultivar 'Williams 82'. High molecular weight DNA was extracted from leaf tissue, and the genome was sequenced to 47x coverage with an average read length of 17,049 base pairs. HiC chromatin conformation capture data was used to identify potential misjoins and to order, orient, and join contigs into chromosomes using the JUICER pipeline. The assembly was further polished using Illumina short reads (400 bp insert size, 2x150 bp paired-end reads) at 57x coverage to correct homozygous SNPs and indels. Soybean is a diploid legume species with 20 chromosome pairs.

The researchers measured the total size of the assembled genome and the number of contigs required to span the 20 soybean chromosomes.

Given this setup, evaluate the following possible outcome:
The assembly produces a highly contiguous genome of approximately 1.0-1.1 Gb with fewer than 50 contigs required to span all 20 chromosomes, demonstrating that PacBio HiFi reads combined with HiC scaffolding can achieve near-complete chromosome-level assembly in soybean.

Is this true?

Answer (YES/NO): YES